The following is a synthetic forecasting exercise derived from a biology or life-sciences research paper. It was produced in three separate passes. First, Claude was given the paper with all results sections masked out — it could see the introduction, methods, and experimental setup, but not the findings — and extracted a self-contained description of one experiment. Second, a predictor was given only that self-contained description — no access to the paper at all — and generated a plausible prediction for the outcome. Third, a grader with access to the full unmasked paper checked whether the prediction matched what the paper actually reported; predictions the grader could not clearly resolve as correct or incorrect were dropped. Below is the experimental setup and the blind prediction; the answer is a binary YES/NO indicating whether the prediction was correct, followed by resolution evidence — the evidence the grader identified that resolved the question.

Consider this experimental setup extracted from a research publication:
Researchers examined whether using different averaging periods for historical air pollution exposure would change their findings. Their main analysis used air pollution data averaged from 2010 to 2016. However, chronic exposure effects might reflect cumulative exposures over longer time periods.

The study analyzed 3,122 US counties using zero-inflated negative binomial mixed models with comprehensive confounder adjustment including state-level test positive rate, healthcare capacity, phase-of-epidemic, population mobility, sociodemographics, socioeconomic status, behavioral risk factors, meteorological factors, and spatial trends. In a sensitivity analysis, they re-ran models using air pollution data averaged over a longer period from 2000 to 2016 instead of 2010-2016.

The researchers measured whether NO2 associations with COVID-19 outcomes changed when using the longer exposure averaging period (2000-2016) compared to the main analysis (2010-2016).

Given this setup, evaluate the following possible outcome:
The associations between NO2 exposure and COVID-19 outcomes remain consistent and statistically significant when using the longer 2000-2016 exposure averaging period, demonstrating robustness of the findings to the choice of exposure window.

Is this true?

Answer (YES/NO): YES